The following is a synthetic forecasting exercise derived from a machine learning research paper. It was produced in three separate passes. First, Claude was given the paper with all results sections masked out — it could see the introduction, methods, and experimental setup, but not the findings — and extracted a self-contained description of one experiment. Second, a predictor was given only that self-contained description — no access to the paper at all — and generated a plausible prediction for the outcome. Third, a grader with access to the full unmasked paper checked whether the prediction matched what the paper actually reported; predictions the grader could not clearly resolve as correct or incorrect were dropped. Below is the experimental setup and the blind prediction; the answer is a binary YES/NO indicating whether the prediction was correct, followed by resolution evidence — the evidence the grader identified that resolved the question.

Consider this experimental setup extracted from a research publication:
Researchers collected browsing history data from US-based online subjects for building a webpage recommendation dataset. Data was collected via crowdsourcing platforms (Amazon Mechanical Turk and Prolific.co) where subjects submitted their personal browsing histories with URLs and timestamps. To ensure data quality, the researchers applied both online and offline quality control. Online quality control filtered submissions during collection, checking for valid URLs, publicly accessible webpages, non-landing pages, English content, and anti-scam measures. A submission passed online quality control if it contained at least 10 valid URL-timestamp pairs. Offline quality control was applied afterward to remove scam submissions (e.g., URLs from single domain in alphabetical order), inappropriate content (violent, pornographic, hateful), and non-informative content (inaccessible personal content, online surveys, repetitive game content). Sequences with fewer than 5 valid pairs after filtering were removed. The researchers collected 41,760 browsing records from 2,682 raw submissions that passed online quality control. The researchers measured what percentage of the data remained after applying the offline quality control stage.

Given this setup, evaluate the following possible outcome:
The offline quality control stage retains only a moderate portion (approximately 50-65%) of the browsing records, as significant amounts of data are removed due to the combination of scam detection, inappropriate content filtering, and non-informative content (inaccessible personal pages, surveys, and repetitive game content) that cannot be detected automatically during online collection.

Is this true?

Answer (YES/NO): NO